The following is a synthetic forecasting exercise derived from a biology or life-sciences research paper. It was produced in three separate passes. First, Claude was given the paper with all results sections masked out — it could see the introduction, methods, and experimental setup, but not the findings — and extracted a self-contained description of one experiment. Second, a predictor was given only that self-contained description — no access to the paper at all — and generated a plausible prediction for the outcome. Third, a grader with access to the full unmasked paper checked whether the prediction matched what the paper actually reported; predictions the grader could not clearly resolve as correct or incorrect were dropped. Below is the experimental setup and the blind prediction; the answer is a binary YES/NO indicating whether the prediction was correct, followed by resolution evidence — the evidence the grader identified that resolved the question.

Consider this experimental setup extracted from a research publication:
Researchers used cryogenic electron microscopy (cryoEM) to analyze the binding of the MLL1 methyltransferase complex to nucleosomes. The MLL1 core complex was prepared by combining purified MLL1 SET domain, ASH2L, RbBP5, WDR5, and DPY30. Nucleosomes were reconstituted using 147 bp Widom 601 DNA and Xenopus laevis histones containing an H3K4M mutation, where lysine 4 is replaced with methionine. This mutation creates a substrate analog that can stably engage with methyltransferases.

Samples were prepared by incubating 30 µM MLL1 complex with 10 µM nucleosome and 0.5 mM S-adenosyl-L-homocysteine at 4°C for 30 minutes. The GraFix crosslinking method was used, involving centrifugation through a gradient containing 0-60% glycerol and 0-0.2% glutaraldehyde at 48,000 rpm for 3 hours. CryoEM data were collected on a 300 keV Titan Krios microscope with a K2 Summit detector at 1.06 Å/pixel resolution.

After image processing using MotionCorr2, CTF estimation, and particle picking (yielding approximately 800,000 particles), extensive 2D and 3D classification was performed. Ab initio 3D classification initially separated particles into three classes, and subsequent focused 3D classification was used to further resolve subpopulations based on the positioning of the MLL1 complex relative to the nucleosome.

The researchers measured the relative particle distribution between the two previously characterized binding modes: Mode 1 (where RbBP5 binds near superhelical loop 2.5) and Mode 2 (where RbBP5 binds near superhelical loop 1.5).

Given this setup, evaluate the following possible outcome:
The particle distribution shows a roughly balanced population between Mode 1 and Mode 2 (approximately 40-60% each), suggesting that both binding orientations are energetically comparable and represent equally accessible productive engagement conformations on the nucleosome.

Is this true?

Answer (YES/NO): NO